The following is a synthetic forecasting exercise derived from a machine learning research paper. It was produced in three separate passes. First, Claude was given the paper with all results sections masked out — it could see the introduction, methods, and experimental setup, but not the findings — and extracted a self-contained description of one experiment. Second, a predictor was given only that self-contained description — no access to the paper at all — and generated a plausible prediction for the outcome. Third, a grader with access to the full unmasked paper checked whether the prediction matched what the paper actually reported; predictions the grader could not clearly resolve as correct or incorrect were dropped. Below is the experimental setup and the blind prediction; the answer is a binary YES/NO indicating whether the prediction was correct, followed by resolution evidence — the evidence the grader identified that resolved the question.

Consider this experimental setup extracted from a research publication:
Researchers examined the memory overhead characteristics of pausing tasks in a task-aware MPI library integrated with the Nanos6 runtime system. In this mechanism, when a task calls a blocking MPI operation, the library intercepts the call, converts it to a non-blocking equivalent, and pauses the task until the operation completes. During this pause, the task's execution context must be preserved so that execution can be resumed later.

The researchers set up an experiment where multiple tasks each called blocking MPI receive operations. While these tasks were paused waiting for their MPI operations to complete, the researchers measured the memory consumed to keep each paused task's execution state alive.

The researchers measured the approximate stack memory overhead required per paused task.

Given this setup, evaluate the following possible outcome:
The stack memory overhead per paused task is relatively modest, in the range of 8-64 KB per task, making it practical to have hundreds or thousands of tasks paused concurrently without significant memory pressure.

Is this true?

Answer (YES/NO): NO